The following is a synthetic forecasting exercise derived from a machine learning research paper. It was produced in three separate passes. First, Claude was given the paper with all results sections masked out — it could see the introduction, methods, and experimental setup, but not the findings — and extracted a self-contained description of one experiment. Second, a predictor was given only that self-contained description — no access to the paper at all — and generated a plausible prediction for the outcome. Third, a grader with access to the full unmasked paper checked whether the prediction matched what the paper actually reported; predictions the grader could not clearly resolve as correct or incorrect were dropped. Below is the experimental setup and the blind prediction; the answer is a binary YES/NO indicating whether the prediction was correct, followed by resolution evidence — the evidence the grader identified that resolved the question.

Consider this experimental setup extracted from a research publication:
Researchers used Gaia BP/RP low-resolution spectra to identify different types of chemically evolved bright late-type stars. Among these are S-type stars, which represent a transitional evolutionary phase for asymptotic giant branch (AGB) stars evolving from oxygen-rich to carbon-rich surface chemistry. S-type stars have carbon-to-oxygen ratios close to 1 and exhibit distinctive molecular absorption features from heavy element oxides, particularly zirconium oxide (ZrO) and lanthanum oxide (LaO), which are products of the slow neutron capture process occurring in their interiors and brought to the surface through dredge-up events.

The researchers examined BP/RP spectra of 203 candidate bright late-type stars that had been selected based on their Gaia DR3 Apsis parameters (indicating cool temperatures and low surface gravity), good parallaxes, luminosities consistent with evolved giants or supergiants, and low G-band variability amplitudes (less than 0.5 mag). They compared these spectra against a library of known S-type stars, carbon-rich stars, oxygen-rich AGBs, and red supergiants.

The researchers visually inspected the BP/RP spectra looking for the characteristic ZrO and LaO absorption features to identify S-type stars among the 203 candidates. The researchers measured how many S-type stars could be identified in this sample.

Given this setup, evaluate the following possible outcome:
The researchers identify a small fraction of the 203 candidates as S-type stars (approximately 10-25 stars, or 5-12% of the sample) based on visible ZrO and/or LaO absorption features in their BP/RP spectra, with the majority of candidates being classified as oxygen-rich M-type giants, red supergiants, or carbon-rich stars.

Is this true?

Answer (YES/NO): YES